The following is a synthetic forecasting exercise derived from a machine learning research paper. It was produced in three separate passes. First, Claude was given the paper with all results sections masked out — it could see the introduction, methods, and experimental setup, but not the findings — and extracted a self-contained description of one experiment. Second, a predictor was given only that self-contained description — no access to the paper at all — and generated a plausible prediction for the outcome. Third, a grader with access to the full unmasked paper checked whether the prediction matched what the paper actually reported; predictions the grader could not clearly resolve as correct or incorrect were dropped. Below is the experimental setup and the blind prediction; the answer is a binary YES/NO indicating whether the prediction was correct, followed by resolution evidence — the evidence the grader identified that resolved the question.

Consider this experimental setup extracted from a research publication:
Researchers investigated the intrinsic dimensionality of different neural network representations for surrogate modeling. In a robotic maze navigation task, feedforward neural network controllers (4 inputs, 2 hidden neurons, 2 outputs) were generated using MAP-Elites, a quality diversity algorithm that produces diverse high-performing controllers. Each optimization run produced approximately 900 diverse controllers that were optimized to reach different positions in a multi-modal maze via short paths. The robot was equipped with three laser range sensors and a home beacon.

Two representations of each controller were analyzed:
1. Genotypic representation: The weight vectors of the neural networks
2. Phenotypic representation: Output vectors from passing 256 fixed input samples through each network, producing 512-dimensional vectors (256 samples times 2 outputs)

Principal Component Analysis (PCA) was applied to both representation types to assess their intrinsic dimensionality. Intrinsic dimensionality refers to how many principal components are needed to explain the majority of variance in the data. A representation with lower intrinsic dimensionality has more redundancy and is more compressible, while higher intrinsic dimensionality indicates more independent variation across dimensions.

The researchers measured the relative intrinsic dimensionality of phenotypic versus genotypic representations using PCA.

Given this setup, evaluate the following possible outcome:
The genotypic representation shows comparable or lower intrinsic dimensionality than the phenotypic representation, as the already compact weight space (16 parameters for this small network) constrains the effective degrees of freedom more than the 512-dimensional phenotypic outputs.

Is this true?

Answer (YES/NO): NO